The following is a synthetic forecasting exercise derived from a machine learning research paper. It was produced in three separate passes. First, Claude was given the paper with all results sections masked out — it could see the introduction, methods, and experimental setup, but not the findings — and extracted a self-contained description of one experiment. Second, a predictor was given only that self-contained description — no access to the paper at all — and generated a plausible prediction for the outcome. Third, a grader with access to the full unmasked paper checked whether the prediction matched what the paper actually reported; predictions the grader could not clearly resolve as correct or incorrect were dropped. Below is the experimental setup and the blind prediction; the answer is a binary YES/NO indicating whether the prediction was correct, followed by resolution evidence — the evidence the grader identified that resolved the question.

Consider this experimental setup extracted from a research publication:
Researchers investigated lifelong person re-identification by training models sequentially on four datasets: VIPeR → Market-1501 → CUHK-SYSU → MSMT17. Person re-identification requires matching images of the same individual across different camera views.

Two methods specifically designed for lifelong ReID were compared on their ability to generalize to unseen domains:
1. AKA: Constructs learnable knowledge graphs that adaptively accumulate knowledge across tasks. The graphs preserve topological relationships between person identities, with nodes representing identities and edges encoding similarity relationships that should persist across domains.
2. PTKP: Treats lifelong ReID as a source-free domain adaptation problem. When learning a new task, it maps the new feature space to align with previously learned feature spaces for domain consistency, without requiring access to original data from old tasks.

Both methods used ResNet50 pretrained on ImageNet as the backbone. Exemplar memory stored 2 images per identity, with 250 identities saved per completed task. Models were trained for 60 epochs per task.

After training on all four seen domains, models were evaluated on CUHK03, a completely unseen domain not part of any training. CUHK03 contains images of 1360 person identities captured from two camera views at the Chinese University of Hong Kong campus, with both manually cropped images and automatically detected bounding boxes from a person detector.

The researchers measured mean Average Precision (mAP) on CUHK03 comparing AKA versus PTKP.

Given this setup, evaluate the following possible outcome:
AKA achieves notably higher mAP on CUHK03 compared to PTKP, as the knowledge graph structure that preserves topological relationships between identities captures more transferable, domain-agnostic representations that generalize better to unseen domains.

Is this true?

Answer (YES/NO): NO